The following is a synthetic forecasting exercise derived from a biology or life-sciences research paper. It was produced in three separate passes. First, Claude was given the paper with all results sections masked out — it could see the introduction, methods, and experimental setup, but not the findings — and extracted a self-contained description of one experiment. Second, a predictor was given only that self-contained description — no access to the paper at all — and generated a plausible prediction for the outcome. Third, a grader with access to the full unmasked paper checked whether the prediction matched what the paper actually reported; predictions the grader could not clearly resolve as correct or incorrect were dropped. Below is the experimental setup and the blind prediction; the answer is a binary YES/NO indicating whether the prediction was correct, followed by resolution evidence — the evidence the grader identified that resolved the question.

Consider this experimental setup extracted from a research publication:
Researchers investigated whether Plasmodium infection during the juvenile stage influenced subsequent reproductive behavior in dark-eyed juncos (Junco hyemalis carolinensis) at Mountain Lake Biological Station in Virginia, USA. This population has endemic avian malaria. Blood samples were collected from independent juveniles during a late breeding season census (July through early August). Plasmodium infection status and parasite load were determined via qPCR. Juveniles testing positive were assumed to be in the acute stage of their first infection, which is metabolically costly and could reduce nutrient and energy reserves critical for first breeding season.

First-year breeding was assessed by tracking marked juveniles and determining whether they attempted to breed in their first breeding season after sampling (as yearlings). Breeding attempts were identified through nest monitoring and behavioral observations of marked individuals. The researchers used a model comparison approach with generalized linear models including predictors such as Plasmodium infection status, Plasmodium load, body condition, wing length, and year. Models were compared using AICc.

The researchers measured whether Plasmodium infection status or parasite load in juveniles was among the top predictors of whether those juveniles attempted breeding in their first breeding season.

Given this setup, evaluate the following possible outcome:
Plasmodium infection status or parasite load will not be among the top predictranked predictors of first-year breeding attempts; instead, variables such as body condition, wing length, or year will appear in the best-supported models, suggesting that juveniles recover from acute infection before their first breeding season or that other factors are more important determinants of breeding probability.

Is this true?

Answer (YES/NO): NO